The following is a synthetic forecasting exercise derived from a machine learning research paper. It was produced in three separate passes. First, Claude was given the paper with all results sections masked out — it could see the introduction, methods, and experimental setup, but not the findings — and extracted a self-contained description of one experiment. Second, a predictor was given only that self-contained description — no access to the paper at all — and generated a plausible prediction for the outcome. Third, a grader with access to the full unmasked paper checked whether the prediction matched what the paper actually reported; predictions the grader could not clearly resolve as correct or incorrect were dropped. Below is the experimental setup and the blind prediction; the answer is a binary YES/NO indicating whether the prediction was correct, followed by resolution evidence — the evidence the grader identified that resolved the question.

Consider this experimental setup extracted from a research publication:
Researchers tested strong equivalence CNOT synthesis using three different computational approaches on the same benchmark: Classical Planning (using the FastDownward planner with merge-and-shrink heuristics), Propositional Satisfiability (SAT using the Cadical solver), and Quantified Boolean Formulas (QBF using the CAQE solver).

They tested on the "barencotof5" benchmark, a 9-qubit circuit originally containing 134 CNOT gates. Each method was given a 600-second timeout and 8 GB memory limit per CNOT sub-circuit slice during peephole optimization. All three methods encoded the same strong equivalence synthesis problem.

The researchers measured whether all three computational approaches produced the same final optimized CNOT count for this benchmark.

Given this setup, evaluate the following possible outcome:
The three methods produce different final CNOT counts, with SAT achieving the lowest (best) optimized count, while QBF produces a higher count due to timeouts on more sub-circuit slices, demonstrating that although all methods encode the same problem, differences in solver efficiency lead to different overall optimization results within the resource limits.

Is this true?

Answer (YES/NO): NO